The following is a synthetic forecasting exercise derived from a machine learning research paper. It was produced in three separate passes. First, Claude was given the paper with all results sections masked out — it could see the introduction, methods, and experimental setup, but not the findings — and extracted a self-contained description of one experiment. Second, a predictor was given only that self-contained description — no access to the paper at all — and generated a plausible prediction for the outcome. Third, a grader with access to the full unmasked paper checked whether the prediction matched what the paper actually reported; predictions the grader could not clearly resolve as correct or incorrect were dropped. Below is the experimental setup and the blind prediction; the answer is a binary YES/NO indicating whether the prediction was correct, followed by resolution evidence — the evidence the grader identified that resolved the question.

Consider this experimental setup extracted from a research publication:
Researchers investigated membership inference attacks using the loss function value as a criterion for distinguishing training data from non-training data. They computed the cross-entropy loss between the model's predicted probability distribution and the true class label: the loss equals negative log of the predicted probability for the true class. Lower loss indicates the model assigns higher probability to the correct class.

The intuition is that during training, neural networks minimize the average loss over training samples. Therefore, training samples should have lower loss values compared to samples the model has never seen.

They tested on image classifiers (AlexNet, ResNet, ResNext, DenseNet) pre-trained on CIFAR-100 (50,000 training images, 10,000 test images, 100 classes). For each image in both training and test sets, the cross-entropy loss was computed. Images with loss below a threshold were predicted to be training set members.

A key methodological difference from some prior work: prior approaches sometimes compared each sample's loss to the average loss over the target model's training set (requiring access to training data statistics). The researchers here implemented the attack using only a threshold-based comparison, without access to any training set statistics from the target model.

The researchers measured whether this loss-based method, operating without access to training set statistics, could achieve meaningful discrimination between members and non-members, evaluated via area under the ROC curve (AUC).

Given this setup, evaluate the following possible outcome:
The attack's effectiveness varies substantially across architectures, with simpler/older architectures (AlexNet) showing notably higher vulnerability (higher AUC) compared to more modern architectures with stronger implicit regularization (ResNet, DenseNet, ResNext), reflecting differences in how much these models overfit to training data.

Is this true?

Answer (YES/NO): NO